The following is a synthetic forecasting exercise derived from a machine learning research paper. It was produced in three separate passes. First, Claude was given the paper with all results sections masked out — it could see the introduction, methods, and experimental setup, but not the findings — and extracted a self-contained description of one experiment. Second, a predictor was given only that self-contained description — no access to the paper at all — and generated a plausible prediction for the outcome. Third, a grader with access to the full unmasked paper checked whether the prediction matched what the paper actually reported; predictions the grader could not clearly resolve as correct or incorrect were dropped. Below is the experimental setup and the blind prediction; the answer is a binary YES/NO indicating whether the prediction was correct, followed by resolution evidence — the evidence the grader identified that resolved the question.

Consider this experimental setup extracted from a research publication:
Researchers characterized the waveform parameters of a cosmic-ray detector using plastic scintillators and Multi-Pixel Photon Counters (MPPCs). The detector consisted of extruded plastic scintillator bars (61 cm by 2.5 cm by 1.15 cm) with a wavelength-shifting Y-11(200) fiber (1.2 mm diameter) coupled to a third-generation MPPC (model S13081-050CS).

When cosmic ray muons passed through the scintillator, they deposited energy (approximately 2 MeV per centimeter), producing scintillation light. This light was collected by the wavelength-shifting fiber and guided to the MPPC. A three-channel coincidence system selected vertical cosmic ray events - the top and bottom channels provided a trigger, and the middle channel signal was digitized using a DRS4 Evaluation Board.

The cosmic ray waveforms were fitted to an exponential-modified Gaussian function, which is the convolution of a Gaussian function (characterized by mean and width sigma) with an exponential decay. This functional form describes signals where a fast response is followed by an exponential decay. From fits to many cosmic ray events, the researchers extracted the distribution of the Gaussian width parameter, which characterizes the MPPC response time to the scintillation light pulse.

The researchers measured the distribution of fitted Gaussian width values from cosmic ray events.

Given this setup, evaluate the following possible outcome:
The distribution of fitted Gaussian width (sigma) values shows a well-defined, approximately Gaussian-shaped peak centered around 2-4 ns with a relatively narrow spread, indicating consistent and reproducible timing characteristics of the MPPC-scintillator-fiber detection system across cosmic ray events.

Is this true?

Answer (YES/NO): NO